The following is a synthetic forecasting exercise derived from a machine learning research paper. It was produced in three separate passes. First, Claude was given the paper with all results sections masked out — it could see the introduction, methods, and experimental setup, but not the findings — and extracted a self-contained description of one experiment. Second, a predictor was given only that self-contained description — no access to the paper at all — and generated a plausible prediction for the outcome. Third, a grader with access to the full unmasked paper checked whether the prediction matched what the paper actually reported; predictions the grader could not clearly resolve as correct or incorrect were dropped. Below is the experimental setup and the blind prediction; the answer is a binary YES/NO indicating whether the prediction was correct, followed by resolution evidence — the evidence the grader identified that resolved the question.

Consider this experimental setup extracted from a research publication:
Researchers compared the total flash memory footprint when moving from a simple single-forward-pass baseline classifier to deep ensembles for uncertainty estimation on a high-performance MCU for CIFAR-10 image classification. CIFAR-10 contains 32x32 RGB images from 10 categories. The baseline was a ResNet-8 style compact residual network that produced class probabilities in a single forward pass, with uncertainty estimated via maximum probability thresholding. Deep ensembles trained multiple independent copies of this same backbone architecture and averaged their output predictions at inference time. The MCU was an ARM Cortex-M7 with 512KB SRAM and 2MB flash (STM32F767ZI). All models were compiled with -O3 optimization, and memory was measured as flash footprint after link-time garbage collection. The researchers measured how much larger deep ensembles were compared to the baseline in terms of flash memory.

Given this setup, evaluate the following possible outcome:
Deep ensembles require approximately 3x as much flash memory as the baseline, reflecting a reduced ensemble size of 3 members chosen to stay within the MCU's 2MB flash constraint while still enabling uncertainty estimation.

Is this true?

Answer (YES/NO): NO